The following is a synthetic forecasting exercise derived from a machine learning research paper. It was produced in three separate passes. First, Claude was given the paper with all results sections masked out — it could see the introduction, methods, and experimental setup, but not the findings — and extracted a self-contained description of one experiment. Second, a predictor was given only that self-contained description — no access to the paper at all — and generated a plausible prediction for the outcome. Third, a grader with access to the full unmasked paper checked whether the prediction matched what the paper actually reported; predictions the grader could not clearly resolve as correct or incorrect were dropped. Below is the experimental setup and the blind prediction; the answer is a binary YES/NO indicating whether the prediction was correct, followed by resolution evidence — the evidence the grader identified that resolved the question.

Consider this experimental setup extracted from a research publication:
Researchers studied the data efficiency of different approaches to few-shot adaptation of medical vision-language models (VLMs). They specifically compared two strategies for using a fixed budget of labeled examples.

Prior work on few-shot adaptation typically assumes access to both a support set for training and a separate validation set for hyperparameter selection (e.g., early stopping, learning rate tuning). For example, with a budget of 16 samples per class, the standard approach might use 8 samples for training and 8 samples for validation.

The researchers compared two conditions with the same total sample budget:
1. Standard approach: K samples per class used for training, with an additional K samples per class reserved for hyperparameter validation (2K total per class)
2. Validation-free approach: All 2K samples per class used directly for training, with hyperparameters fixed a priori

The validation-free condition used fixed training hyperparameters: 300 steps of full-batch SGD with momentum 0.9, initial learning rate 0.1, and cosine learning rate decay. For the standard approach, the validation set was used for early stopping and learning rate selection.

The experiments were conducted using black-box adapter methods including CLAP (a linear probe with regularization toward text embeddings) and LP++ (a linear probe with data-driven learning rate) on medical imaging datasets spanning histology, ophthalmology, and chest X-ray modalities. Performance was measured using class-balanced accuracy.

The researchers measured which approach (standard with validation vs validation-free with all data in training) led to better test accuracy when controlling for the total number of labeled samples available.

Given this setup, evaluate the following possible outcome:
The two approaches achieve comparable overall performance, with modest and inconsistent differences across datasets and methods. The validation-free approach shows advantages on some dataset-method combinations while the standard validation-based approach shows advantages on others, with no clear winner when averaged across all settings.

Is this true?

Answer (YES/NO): NO